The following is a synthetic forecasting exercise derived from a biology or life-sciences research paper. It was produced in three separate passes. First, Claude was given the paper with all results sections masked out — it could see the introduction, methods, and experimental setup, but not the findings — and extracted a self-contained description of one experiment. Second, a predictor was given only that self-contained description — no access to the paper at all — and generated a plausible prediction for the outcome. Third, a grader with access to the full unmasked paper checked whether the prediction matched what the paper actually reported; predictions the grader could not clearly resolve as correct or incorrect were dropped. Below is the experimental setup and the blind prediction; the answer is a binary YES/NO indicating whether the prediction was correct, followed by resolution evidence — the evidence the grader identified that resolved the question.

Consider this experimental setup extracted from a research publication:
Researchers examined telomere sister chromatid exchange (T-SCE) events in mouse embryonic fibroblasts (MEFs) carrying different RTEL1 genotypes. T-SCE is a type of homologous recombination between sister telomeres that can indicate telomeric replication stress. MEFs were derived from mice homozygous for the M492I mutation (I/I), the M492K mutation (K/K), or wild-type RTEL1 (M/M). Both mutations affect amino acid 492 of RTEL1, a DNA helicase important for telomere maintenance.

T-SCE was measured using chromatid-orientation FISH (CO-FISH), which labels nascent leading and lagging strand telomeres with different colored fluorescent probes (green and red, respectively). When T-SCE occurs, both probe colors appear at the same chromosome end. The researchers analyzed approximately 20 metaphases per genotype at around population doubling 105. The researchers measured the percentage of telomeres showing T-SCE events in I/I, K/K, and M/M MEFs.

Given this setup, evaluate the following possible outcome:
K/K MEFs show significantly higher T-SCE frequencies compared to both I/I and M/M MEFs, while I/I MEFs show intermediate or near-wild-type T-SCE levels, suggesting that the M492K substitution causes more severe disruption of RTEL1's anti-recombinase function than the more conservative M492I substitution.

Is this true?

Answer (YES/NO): NO